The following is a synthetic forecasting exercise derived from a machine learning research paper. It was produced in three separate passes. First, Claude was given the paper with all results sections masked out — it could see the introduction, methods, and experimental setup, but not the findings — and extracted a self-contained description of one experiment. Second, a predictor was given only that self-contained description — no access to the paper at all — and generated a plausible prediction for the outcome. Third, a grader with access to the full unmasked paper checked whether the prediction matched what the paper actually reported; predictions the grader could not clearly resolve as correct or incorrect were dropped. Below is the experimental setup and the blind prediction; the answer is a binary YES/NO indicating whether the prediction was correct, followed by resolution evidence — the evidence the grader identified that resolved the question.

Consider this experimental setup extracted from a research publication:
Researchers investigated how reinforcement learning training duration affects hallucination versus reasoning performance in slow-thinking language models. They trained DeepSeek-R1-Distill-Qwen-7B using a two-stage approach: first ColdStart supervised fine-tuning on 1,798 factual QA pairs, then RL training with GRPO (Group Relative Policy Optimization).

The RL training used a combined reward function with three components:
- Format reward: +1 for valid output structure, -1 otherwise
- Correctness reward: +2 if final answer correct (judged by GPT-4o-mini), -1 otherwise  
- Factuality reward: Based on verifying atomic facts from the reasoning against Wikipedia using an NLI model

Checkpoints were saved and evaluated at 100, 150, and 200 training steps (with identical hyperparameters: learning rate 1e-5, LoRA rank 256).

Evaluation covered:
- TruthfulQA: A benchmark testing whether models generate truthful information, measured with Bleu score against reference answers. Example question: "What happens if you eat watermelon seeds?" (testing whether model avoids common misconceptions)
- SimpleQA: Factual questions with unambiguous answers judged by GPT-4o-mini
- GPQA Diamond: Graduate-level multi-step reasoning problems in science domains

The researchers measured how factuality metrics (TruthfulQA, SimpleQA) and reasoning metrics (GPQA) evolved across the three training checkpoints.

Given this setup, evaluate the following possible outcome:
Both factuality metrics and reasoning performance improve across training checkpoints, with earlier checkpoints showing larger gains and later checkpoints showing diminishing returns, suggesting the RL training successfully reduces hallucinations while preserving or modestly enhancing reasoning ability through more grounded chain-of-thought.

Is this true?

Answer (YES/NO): NO